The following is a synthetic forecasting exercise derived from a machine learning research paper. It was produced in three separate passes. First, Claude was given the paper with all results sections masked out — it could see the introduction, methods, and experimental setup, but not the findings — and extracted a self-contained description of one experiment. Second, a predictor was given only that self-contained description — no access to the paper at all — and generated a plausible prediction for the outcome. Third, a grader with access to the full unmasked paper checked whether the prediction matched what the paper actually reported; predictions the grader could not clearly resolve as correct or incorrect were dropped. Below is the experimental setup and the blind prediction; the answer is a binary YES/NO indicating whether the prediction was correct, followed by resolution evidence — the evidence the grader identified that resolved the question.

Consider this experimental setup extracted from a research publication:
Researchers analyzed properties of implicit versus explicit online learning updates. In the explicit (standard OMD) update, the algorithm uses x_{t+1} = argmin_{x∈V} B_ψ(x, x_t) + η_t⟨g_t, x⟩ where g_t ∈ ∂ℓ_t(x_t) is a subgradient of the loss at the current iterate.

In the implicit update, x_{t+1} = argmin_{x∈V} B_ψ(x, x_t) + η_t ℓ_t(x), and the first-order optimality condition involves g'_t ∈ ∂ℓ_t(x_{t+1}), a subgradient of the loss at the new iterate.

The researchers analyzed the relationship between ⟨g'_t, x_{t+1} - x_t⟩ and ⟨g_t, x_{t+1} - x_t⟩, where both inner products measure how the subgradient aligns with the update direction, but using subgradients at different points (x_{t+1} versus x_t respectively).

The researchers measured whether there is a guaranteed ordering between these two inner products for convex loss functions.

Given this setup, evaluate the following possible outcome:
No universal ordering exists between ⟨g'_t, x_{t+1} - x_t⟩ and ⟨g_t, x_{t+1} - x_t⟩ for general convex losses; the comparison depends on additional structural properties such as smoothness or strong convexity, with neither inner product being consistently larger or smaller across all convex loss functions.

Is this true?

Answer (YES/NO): NO